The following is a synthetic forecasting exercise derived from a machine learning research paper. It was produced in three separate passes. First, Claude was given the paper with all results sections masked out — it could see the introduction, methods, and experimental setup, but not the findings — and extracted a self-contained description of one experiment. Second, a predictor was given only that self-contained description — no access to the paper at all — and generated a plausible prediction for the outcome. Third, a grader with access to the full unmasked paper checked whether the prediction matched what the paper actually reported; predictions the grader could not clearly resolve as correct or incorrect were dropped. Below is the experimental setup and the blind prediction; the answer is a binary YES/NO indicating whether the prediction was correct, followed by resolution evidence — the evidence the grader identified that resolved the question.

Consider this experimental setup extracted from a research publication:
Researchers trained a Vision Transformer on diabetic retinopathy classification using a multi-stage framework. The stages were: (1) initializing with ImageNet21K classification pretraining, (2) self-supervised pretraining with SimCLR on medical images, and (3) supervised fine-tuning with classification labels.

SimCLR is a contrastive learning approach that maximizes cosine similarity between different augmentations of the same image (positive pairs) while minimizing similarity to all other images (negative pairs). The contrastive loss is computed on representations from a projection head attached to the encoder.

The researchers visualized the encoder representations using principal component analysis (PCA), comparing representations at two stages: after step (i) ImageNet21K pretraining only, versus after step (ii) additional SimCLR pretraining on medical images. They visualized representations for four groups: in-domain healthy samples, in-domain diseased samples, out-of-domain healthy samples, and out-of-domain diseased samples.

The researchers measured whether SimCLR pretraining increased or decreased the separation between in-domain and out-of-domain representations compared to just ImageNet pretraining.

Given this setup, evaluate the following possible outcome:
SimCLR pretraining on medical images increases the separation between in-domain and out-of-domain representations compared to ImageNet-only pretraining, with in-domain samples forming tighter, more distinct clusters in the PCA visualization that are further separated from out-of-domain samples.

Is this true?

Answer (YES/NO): YES